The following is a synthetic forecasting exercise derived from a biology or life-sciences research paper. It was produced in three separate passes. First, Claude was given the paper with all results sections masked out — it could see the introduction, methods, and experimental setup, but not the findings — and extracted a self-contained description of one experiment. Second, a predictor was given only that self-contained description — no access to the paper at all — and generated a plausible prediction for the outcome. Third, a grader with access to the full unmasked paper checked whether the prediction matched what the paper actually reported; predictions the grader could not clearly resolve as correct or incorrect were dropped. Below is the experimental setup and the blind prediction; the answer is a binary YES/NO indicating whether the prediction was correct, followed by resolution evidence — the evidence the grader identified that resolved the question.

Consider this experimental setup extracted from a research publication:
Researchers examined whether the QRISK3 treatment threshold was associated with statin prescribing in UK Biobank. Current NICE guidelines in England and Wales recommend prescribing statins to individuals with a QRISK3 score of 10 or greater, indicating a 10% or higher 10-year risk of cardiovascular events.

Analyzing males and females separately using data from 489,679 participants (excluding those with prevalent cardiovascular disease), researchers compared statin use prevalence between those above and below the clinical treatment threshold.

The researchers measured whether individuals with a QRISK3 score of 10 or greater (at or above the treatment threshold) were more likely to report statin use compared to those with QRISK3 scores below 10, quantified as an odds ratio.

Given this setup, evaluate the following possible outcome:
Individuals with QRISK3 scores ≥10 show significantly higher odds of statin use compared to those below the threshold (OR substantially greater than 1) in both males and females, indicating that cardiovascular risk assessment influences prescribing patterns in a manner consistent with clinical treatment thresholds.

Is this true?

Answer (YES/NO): YES